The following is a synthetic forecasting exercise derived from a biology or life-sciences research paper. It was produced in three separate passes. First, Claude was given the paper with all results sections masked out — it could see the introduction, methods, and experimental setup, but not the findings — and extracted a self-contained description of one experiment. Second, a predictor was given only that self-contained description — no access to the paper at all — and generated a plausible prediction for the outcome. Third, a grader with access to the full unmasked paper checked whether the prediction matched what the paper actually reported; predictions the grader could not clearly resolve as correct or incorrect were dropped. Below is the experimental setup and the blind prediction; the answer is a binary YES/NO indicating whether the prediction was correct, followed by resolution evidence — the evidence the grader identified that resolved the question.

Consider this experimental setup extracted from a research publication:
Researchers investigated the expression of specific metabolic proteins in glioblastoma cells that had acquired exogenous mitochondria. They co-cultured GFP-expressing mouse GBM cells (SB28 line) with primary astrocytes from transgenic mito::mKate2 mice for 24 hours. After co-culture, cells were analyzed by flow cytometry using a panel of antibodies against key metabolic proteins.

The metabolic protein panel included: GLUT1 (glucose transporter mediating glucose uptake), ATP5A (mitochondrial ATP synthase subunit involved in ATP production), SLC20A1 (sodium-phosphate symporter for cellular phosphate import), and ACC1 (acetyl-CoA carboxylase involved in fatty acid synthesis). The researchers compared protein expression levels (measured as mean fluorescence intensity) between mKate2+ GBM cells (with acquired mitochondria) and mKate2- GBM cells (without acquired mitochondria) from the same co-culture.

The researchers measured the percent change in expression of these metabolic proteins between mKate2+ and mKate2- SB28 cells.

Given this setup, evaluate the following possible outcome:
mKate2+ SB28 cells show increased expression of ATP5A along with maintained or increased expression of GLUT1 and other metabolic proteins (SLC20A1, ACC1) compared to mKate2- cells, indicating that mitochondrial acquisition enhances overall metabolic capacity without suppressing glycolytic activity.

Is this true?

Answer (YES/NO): YES